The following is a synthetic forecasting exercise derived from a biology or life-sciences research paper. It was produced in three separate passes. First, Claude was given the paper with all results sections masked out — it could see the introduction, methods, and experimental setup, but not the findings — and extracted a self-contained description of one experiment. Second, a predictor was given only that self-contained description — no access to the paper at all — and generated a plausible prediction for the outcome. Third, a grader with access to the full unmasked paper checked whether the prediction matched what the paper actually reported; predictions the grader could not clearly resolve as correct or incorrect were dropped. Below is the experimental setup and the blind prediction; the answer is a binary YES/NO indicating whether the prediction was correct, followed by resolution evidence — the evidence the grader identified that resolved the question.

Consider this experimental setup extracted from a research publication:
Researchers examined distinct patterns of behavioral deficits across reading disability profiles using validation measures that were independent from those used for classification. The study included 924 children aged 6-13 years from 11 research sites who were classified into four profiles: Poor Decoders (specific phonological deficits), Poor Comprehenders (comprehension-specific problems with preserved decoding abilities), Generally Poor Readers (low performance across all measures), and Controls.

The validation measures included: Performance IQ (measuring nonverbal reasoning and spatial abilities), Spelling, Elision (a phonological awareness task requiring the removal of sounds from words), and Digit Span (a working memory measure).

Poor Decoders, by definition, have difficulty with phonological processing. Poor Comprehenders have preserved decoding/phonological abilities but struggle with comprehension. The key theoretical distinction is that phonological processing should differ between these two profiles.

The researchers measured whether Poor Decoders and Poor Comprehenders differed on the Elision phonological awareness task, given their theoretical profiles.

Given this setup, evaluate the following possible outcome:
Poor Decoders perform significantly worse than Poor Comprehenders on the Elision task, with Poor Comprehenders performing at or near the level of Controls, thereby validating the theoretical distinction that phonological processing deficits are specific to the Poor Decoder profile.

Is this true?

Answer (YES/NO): NO